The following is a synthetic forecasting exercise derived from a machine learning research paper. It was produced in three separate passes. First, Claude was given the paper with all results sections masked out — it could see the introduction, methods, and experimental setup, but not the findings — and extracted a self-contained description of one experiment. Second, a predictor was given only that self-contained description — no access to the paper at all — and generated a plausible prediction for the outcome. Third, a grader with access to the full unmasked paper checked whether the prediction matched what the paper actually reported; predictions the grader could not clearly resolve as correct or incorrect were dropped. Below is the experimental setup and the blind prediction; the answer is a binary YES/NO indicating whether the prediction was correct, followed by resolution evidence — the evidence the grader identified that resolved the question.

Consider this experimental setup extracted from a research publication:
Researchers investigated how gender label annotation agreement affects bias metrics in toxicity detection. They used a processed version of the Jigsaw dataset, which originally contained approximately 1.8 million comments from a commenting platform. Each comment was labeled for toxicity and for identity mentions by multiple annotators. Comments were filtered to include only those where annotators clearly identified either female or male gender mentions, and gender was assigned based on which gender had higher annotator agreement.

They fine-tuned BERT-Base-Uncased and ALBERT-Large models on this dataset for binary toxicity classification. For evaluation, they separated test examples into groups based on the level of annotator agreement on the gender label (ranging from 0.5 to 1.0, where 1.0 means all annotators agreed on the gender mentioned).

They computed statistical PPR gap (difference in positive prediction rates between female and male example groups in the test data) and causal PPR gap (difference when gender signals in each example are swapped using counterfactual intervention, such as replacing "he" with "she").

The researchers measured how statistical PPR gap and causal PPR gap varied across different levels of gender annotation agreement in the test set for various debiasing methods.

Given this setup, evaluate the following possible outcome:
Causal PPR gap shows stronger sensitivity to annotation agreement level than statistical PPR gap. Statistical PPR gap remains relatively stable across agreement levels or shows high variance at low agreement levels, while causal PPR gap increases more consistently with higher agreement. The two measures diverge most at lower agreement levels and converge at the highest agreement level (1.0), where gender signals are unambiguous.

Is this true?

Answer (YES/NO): NO